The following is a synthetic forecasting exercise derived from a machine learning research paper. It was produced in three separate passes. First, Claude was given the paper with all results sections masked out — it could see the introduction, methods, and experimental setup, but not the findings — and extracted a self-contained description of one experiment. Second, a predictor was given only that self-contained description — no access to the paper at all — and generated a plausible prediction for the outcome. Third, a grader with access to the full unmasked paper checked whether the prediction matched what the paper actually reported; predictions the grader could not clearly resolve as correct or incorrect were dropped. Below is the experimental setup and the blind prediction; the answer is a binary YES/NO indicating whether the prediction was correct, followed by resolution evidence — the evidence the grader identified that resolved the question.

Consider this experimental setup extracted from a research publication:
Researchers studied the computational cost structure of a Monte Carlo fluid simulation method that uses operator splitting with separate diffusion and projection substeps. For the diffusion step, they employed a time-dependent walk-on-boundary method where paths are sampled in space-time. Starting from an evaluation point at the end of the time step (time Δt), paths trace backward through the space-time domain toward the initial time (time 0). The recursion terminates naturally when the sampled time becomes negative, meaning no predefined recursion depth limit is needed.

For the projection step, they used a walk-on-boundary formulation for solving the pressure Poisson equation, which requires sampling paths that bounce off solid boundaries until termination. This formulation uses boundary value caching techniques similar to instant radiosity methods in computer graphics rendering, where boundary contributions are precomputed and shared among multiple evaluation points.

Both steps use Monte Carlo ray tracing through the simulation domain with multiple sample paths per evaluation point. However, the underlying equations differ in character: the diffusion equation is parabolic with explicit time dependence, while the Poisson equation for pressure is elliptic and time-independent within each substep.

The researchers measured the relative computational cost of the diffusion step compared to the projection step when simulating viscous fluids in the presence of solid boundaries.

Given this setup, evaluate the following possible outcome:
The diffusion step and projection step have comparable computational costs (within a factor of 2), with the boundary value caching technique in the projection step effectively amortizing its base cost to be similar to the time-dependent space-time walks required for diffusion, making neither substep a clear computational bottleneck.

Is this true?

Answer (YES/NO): NO